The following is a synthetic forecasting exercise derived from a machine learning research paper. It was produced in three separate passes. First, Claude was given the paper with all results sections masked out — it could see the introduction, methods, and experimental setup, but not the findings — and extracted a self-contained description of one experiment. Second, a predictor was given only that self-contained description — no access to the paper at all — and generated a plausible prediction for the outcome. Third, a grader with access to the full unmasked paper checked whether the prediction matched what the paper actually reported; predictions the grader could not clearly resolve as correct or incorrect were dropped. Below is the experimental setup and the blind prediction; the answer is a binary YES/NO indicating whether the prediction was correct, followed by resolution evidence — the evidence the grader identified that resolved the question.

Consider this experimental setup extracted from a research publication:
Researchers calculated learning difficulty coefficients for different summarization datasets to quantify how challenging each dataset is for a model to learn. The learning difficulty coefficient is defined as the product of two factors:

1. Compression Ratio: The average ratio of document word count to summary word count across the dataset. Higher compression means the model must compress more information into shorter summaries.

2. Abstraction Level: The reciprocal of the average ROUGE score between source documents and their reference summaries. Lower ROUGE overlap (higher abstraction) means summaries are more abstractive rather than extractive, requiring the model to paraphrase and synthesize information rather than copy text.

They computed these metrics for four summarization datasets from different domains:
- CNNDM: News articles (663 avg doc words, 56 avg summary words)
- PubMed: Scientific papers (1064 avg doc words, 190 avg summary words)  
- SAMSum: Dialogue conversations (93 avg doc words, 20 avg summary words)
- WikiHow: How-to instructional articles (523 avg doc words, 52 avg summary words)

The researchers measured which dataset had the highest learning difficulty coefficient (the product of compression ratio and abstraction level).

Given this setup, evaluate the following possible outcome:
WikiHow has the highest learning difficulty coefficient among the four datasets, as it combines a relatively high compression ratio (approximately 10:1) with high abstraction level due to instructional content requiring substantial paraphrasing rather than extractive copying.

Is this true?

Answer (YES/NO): NO